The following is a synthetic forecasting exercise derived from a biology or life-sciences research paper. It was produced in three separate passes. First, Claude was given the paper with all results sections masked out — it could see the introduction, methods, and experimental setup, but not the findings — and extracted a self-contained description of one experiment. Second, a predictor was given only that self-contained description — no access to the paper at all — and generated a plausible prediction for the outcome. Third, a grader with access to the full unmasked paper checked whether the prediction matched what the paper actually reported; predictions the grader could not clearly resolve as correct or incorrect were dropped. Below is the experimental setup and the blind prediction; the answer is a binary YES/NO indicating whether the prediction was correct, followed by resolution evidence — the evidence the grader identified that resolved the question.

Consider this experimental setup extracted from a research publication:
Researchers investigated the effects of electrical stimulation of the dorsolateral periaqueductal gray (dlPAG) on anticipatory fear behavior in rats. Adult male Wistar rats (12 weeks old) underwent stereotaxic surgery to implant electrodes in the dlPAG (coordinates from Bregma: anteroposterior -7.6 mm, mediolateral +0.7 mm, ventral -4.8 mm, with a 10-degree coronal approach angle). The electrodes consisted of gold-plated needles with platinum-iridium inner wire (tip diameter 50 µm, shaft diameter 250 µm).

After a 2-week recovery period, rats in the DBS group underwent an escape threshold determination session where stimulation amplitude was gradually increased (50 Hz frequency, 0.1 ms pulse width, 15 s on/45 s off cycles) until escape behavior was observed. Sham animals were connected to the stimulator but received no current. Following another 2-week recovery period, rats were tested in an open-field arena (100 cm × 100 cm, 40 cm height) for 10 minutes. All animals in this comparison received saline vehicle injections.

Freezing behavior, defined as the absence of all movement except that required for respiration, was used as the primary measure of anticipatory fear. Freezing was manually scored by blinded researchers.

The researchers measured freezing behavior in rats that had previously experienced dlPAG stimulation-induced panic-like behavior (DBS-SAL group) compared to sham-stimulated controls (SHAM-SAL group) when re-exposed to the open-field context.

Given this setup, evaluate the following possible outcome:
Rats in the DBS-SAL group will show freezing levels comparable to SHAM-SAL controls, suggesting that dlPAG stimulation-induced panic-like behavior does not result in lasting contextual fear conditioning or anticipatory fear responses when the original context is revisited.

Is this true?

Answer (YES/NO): NO